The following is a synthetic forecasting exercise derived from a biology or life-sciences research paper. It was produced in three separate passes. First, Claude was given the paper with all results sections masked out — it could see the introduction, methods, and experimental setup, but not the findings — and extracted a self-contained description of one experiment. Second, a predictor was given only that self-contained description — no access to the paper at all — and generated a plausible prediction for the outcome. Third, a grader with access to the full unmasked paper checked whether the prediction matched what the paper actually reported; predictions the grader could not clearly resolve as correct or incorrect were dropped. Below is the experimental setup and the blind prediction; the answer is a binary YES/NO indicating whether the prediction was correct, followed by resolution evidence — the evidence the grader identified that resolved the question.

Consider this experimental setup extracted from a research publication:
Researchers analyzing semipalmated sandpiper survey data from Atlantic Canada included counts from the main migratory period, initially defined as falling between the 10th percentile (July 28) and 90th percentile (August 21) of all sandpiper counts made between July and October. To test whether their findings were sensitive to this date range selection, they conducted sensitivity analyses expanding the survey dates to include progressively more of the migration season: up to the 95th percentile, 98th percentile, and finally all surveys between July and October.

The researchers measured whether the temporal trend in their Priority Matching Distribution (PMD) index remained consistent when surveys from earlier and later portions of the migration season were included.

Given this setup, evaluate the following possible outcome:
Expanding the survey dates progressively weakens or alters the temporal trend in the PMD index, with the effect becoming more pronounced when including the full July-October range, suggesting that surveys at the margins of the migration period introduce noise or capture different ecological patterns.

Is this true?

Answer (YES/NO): NO